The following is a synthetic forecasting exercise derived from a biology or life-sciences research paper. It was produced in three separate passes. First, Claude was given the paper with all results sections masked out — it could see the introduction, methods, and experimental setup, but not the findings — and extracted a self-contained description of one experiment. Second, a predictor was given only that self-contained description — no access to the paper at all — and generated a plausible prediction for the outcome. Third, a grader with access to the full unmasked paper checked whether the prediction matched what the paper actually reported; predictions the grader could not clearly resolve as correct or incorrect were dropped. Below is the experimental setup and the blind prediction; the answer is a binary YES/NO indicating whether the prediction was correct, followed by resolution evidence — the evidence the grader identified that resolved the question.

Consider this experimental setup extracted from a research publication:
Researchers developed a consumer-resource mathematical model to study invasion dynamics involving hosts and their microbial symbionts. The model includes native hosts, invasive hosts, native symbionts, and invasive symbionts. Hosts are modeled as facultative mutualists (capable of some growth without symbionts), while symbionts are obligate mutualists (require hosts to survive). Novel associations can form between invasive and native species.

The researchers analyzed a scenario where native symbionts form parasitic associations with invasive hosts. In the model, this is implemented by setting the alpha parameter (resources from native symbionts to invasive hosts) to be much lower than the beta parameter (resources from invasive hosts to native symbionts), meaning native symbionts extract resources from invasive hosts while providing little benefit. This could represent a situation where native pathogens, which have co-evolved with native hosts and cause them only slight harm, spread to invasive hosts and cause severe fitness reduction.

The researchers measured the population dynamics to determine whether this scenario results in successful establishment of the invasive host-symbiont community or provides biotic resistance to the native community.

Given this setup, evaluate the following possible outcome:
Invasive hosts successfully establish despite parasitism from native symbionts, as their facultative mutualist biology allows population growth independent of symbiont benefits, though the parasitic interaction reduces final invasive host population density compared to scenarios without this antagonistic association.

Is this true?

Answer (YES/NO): NO